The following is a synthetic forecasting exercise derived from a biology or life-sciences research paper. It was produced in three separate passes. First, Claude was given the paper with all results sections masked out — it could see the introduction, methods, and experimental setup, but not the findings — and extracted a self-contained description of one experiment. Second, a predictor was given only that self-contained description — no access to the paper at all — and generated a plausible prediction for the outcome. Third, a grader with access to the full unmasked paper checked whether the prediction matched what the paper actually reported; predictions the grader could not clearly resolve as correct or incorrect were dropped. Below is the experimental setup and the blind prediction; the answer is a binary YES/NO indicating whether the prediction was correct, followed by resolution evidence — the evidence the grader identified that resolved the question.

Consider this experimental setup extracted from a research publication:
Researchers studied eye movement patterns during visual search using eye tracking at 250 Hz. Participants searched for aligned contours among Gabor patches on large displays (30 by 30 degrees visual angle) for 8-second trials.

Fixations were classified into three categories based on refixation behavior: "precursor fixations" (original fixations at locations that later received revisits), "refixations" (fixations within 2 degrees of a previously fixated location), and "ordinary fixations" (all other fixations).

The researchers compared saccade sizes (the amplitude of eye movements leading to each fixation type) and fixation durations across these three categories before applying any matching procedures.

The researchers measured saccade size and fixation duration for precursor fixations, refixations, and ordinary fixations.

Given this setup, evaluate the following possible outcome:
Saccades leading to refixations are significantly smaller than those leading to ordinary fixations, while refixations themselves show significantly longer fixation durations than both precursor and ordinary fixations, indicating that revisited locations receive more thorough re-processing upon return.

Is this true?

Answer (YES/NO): NO